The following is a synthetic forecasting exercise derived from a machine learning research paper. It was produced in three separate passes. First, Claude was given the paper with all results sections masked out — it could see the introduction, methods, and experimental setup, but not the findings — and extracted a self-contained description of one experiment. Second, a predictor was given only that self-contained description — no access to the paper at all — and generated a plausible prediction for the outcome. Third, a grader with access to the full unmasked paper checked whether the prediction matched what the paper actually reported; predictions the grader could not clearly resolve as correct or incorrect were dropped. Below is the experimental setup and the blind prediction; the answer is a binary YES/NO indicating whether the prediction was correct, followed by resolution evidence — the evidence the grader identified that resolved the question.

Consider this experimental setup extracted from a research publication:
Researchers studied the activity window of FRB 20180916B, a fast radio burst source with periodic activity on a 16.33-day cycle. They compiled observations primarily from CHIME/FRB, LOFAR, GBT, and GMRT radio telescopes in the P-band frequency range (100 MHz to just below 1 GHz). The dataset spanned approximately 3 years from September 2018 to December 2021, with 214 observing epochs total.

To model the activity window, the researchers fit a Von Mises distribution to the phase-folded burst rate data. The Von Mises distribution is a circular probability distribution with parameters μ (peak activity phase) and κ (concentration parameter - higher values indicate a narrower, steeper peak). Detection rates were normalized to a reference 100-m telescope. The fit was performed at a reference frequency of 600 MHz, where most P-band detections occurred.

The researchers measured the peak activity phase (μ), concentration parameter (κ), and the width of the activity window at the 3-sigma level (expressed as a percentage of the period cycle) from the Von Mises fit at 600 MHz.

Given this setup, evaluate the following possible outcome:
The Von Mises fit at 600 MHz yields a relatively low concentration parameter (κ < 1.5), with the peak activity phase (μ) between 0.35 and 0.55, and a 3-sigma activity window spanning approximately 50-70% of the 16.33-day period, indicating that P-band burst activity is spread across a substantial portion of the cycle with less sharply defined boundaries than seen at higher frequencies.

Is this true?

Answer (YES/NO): NO